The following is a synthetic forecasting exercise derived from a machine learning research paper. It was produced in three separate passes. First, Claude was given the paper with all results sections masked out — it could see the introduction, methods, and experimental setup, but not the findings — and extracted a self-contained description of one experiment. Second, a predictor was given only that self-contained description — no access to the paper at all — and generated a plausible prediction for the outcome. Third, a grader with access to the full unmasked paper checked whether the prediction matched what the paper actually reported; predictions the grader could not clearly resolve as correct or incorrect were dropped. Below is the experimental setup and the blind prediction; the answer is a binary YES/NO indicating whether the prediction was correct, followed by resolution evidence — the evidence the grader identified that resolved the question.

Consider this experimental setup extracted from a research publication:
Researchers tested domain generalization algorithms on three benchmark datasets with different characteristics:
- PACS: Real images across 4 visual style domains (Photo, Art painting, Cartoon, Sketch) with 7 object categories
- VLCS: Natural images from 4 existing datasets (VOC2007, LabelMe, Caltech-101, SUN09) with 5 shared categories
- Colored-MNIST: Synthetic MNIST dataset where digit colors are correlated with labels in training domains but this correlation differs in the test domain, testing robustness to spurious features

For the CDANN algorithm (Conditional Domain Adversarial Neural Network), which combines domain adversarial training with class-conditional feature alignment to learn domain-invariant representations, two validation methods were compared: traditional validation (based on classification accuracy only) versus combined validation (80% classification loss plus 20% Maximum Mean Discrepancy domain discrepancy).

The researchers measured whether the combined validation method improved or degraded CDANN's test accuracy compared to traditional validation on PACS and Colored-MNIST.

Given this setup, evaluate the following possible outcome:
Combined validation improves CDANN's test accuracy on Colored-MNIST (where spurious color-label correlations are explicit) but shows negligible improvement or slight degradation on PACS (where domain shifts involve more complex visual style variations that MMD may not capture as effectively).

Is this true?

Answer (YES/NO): NO